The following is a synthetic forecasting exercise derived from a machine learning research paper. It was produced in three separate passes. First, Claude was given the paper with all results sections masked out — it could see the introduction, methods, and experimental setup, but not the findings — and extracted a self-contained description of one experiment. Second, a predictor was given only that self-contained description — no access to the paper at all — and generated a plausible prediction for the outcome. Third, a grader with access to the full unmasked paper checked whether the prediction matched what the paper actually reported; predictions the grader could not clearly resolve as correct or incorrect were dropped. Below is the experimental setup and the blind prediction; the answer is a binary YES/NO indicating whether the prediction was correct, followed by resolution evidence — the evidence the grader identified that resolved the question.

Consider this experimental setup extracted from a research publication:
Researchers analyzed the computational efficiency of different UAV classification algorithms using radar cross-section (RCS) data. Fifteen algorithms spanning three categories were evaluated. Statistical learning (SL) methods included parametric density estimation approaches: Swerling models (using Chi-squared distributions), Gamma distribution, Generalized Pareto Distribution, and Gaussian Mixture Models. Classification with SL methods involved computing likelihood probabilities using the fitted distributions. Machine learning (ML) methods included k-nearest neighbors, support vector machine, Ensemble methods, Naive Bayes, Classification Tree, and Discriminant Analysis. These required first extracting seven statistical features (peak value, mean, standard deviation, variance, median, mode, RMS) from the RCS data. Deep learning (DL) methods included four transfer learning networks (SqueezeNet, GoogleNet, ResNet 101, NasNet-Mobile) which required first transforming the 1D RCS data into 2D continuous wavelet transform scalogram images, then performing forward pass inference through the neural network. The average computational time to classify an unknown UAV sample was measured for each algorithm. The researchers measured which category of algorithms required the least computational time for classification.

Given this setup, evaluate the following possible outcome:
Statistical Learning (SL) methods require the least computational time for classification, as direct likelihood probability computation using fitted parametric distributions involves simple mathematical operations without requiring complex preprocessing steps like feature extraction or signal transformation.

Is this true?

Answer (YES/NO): NO